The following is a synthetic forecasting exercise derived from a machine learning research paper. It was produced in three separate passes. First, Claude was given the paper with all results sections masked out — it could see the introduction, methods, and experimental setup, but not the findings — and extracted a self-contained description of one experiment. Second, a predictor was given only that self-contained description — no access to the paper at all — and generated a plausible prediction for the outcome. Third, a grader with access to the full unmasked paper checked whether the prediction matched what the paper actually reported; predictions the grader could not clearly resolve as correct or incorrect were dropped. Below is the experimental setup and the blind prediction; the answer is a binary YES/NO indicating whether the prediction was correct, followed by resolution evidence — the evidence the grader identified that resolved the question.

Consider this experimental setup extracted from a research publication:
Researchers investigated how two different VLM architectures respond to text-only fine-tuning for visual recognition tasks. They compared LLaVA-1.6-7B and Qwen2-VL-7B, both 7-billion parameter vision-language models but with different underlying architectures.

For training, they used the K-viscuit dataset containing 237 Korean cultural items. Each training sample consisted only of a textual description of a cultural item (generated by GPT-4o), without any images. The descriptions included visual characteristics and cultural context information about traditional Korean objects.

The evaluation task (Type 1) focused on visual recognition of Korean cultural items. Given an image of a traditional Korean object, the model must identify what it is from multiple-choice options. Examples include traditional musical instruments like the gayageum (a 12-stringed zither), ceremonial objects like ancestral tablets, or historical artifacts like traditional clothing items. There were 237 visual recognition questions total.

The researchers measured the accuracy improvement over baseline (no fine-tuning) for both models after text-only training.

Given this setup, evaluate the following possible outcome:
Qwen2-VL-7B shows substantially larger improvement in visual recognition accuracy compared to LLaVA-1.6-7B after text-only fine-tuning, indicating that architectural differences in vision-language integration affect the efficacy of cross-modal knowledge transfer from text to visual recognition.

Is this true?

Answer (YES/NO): YES